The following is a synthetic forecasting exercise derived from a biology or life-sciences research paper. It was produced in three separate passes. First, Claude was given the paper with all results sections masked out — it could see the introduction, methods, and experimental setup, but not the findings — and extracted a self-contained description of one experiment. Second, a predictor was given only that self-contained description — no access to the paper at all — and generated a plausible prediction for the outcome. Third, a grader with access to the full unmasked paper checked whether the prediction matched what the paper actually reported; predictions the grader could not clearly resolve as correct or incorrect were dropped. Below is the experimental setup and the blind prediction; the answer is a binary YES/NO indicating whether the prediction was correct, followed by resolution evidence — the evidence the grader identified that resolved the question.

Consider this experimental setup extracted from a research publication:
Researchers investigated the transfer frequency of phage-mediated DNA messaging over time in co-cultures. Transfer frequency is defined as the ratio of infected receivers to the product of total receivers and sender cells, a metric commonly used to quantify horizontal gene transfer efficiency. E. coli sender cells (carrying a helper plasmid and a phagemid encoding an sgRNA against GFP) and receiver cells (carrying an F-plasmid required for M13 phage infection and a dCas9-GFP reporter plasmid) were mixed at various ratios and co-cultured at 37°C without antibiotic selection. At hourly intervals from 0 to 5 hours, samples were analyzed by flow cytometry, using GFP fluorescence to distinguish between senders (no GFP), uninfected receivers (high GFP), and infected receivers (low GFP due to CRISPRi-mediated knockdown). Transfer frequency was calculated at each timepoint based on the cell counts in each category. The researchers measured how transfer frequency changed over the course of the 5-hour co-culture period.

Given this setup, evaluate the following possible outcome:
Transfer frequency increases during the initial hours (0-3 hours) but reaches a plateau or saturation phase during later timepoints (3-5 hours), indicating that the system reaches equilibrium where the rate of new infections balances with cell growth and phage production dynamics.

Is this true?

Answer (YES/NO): NO